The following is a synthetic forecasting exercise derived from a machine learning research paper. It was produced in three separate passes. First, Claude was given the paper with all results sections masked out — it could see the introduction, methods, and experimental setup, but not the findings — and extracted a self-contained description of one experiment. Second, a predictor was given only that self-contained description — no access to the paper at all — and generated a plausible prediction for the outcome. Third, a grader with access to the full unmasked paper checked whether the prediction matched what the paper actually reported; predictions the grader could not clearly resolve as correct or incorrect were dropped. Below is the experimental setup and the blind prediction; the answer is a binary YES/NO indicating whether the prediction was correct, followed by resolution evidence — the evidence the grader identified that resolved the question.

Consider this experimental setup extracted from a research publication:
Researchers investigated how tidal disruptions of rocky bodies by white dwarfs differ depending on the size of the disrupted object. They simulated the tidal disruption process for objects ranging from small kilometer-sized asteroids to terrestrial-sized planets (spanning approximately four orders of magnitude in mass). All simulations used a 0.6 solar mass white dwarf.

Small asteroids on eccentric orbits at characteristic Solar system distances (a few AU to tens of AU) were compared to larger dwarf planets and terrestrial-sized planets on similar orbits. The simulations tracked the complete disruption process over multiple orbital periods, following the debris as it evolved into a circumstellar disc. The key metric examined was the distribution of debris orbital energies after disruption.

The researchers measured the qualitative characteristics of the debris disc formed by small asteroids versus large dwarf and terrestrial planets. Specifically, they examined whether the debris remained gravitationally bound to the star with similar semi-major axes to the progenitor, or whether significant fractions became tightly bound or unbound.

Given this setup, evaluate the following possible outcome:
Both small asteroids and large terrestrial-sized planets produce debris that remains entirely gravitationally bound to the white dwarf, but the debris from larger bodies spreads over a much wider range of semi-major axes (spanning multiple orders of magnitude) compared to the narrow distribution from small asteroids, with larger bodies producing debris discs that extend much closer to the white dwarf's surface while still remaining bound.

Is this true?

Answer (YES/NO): NO